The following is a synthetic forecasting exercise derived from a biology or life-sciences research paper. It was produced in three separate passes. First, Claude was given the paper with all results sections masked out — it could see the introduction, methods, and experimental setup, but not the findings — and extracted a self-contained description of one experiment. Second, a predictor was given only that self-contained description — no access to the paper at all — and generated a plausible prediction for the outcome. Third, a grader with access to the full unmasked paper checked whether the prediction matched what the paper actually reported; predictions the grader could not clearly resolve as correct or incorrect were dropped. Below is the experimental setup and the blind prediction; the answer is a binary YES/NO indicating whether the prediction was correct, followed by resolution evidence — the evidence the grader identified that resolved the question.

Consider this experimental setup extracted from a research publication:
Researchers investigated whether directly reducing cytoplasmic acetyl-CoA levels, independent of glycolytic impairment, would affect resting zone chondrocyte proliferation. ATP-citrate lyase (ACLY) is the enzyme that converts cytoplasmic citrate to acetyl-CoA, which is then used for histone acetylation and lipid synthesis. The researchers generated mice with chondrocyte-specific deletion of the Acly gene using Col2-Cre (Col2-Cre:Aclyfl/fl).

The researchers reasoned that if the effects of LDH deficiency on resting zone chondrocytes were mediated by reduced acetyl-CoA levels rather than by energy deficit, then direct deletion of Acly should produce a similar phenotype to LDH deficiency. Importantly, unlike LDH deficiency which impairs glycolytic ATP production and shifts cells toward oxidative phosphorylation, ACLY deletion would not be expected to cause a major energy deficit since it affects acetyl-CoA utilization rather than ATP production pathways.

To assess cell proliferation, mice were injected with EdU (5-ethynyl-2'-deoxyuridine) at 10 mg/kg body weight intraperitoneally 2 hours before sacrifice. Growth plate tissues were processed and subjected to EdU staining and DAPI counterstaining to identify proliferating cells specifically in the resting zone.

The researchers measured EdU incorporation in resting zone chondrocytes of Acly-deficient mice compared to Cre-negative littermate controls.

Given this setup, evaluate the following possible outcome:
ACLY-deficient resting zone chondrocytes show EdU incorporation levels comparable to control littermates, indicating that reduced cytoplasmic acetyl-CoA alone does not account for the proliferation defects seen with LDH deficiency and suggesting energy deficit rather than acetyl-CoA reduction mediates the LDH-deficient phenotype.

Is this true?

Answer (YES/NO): NO